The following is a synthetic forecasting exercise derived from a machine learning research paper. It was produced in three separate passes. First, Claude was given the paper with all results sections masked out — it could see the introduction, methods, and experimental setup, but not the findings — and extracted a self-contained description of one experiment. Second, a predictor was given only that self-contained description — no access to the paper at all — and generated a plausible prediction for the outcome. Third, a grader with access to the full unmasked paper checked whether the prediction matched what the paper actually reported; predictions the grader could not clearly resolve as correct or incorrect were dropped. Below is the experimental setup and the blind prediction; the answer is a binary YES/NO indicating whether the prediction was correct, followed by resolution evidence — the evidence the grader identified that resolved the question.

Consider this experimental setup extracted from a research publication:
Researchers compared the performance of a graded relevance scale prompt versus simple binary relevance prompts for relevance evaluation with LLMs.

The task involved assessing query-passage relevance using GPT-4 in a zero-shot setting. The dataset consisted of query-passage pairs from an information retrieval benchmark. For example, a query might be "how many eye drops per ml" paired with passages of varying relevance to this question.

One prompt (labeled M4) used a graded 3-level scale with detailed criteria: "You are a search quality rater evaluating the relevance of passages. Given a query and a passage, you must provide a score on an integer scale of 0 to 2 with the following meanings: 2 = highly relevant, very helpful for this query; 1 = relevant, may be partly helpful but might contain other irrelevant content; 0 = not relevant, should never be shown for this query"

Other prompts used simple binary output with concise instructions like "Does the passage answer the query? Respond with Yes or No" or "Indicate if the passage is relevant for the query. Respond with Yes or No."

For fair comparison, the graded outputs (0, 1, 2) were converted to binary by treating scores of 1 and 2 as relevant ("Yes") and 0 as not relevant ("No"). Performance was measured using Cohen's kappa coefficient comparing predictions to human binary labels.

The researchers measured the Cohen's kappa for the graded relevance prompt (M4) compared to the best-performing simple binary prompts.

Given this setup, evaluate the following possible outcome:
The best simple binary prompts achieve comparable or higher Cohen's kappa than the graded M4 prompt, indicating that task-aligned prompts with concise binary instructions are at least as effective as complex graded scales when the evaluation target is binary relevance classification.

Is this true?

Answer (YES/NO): YES